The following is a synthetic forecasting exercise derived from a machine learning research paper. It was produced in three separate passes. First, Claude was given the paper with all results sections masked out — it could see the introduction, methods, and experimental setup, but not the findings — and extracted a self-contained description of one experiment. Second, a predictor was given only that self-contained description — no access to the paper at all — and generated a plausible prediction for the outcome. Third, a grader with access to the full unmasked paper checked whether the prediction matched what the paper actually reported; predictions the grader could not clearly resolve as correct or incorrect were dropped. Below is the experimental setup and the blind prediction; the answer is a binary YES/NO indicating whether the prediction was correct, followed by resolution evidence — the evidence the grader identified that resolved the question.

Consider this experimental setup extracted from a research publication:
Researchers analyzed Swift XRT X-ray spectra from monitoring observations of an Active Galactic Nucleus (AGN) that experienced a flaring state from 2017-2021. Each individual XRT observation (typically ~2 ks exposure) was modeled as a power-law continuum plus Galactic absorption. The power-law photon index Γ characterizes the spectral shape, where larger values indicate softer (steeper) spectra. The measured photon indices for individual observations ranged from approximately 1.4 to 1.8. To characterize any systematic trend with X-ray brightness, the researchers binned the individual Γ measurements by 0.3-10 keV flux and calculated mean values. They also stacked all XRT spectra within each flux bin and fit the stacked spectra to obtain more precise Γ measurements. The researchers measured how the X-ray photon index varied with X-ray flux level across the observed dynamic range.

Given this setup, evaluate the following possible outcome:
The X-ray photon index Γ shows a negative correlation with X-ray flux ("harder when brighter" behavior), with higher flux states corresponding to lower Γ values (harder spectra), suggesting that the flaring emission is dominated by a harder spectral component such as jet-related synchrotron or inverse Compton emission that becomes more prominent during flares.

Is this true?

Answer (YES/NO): NO